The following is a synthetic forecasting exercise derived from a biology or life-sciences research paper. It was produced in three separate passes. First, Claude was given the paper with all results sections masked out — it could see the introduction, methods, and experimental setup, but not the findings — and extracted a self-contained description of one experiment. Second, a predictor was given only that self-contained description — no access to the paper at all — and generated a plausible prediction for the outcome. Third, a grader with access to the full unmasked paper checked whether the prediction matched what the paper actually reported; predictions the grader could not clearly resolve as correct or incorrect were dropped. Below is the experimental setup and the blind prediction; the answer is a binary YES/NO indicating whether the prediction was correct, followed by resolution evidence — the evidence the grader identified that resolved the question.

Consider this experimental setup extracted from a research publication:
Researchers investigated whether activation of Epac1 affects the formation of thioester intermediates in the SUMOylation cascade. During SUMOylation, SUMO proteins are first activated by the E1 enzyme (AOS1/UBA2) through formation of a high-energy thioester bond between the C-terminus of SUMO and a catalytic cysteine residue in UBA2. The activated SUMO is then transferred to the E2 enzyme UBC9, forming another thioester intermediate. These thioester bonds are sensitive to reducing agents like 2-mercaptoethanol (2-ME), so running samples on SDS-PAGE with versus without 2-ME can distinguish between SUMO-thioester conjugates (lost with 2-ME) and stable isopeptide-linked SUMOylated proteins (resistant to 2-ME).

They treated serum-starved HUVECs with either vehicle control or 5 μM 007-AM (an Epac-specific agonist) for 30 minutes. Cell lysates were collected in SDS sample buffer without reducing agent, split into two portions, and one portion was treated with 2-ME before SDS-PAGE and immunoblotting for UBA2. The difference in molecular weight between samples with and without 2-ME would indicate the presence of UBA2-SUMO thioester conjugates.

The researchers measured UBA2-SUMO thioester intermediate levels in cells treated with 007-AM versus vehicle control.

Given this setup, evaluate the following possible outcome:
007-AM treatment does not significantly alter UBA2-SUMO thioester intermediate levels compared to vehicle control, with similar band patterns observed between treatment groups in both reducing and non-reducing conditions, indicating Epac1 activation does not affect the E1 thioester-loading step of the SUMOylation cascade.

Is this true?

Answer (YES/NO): NO